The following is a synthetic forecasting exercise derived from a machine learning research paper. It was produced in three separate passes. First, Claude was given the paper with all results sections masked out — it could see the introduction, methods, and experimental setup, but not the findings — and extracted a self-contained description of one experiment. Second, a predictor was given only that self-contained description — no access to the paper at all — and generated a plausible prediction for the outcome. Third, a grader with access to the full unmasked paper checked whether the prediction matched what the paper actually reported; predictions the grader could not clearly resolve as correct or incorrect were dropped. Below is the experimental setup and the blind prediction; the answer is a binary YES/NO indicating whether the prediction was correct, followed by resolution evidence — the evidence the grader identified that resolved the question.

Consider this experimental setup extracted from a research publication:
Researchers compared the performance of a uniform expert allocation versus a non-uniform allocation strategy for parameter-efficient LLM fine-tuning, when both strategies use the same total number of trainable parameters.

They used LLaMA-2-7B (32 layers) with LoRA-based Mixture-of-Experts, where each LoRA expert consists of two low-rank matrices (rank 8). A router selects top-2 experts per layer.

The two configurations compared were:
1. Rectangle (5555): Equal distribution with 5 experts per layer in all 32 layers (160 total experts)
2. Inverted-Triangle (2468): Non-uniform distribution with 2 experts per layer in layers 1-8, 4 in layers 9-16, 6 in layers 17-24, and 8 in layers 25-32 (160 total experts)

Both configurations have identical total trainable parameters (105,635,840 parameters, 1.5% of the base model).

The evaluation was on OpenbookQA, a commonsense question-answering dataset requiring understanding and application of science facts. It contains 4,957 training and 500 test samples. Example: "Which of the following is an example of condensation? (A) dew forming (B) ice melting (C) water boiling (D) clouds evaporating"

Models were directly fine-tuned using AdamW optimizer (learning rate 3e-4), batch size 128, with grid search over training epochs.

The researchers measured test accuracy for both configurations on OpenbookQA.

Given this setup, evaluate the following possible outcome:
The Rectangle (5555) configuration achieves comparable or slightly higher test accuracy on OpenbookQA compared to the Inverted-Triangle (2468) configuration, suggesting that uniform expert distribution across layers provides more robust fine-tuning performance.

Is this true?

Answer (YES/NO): YES